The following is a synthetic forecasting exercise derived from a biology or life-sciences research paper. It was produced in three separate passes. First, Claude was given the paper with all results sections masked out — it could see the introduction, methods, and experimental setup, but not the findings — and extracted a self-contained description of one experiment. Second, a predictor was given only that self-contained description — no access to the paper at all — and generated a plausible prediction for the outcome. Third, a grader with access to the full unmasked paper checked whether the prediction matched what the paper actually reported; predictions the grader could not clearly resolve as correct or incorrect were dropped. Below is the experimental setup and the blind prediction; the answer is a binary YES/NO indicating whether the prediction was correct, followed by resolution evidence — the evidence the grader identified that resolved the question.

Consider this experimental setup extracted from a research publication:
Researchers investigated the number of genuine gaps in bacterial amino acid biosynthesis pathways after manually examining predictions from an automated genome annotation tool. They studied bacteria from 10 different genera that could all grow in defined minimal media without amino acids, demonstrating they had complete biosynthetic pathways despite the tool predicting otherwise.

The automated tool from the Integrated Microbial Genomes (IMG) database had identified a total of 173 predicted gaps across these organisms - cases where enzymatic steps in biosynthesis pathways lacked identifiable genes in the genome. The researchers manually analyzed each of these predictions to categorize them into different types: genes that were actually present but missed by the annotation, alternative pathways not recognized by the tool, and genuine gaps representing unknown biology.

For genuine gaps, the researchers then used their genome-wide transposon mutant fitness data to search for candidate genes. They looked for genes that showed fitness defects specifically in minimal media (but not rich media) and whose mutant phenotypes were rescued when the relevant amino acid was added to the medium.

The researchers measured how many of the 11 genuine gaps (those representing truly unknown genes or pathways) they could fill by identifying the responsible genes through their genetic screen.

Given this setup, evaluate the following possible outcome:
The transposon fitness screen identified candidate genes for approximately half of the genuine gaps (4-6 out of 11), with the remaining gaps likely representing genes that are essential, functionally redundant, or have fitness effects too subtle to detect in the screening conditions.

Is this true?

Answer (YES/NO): NO